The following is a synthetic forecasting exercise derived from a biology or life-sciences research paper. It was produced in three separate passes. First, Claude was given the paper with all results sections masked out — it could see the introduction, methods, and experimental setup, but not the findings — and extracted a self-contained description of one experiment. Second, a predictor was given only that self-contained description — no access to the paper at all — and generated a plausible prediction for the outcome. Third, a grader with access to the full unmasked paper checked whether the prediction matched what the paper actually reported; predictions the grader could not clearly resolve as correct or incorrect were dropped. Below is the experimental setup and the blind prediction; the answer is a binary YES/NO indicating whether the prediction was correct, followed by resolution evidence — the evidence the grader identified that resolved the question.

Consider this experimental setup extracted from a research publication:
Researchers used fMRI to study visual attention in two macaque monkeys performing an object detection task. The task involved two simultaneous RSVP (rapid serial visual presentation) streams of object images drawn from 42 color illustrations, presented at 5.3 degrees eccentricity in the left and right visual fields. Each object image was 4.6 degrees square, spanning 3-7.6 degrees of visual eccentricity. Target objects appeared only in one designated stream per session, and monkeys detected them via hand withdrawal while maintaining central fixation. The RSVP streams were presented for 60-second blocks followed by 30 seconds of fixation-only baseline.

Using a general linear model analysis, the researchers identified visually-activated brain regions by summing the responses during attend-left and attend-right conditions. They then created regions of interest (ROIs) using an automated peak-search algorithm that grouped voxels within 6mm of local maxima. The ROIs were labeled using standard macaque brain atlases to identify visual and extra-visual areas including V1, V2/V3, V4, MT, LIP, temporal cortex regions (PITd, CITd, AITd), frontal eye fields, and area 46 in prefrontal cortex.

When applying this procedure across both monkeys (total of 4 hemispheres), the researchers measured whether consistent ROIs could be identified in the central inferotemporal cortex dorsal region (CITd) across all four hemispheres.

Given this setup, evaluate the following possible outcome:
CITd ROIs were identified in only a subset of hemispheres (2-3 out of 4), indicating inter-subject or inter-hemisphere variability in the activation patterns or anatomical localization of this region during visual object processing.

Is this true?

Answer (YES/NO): YES